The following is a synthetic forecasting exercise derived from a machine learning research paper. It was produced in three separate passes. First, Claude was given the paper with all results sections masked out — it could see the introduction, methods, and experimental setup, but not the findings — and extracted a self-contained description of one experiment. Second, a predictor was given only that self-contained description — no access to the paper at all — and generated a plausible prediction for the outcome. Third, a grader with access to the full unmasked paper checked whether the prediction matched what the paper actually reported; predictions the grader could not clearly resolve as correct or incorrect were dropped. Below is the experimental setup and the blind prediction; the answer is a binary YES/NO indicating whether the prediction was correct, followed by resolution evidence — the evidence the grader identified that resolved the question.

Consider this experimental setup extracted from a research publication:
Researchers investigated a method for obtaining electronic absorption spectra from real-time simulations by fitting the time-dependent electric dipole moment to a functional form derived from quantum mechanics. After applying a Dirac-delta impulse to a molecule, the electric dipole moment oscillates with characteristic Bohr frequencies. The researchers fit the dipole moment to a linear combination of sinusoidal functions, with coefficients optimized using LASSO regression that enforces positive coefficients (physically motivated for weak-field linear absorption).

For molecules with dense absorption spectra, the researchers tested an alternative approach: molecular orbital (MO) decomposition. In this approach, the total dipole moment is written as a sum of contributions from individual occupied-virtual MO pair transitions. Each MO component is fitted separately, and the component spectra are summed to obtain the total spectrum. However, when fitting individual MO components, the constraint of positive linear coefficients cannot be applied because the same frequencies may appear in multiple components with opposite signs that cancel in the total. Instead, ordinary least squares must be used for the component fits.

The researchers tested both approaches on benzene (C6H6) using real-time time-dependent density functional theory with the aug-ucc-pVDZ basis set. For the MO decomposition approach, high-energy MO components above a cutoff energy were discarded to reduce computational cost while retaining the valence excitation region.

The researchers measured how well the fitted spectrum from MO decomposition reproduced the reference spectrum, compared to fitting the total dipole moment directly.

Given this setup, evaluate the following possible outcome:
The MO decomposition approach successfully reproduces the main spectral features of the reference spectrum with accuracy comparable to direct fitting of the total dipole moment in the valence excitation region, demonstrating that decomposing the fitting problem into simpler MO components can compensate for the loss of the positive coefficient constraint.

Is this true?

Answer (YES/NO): NO